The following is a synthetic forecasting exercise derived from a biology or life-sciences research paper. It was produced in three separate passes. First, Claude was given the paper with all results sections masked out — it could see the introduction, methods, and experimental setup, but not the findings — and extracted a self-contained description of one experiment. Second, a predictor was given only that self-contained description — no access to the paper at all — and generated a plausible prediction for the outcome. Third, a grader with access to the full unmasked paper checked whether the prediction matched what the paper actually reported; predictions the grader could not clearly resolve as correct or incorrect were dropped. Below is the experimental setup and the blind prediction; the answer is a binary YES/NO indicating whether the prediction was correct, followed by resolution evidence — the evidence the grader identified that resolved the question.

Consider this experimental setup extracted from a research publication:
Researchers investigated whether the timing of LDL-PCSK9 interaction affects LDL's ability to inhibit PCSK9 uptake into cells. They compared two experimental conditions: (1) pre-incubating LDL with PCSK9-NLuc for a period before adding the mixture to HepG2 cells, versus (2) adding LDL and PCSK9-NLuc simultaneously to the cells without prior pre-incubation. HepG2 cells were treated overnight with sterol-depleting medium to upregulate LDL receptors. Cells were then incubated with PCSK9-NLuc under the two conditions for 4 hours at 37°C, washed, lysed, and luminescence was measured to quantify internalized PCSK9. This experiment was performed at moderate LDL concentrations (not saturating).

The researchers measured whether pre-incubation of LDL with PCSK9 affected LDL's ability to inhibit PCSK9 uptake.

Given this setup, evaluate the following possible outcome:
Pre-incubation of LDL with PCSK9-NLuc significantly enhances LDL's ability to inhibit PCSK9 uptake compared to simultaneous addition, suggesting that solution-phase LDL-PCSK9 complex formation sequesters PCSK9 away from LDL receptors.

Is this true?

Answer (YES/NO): YES